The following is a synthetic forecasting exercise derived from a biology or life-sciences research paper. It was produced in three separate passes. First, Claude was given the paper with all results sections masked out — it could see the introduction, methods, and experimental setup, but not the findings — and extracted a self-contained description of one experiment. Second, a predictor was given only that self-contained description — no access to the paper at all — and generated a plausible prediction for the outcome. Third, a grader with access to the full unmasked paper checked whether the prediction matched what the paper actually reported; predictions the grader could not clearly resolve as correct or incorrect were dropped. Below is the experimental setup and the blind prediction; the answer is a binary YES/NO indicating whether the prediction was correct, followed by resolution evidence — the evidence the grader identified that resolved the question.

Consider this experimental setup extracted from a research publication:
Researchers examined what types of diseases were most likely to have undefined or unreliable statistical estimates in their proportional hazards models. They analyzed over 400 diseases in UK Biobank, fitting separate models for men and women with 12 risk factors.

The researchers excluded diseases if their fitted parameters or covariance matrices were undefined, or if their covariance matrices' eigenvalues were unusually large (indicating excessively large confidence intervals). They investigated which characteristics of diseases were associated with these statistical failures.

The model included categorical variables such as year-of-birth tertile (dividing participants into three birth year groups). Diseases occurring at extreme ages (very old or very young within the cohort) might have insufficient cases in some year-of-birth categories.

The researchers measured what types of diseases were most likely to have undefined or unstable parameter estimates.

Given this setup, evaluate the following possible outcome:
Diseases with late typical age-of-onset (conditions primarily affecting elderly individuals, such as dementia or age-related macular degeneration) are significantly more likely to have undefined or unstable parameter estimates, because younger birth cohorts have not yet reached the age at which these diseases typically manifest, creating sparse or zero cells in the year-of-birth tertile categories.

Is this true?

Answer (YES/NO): YES